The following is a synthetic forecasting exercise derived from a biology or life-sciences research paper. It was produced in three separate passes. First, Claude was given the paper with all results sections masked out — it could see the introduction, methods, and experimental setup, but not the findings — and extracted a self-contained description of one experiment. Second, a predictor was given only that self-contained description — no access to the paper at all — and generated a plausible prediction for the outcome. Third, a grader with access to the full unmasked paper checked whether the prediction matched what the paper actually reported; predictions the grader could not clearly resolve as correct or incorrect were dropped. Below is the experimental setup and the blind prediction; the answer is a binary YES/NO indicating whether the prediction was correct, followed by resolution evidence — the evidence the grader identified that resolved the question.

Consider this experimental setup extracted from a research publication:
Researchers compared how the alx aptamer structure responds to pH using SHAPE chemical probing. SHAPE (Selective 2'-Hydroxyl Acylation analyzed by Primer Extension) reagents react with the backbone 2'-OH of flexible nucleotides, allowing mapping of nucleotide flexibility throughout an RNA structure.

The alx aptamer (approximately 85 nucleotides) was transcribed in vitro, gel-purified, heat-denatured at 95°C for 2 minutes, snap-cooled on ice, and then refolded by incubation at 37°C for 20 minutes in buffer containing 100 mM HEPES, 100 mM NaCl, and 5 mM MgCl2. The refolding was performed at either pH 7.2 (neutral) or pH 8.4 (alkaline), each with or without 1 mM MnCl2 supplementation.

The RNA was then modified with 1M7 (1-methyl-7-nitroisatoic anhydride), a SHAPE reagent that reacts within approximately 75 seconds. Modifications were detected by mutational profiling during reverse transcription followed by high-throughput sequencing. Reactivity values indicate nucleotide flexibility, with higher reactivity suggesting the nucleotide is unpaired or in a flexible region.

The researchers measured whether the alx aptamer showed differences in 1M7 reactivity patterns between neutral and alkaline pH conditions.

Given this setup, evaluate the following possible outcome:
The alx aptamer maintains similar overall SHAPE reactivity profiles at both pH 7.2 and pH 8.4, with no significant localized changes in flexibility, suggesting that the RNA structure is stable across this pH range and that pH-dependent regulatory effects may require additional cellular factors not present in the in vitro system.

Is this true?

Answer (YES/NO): NO